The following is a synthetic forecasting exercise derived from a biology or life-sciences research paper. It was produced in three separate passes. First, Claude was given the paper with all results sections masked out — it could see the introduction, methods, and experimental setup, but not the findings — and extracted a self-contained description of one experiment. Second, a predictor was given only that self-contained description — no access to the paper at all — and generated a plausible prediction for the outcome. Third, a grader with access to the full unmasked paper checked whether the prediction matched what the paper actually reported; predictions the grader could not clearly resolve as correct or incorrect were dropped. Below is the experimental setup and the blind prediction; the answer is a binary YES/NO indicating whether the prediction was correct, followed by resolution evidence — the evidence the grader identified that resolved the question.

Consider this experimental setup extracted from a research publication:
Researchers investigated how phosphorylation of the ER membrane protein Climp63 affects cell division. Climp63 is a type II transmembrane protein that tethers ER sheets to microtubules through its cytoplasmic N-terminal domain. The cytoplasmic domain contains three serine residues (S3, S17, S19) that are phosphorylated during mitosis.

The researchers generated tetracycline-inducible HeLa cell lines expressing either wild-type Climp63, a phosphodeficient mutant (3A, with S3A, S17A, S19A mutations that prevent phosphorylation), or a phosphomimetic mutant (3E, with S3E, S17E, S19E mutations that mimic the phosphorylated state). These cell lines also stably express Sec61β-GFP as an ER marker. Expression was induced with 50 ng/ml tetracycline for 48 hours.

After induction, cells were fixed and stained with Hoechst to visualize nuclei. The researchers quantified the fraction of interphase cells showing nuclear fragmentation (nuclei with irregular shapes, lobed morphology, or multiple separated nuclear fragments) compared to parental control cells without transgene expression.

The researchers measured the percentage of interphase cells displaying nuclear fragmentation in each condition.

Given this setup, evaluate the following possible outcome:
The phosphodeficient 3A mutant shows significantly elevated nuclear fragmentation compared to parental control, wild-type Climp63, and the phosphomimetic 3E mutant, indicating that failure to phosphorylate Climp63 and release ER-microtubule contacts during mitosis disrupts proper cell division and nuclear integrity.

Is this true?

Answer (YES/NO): YES